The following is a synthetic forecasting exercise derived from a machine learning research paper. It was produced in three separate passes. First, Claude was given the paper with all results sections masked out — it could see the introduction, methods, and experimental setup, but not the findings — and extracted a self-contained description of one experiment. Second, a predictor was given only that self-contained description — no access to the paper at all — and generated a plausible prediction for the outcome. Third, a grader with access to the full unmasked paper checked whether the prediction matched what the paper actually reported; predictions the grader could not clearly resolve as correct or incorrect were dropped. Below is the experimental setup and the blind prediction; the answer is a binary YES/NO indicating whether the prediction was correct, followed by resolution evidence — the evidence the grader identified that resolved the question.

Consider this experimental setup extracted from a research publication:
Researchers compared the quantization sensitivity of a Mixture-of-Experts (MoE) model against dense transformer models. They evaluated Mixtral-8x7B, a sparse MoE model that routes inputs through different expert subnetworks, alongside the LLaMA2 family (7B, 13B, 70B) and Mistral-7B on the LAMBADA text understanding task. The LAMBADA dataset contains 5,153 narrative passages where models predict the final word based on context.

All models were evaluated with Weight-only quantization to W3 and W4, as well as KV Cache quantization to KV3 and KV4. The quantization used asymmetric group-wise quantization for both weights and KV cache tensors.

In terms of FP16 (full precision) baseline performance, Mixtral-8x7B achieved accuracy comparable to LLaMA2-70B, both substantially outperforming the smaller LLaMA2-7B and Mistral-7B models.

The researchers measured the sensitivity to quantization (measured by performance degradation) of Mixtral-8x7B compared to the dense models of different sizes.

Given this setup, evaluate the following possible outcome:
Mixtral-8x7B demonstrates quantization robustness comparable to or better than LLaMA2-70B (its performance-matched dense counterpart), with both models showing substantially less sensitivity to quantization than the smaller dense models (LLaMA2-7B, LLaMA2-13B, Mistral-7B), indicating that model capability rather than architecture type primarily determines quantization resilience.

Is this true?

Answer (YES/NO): NO